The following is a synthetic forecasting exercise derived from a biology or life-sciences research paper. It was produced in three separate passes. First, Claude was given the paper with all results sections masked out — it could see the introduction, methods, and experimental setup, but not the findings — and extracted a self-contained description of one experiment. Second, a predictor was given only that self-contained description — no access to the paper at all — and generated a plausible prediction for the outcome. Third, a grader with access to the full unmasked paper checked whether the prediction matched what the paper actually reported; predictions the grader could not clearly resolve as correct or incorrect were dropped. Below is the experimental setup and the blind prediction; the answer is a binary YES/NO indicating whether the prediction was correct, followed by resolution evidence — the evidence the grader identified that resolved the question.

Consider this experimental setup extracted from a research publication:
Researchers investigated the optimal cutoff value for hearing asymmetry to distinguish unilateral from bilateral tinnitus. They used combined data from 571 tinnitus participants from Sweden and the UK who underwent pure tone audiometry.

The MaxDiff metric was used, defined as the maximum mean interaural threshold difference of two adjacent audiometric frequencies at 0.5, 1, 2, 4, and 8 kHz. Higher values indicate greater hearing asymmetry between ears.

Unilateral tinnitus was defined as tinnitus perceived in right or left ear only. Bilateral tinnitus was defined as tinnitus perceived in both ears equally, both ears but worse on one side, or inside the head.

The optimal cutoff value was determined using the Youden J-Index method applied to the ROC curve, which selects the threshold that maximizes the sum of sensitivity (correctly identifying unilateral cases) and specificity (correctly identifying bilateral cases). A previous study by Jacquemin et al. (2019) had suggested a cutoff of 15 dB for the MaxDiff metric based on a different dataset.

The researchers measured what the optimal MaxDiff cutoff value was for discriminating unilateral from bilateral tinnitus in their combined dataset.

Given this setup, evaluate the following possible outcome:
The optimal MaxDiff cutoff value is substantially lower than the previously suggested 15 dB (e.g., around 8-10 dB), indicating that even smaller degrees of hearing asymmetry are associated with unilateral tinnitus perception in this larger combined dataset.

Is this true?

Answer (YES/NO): NO